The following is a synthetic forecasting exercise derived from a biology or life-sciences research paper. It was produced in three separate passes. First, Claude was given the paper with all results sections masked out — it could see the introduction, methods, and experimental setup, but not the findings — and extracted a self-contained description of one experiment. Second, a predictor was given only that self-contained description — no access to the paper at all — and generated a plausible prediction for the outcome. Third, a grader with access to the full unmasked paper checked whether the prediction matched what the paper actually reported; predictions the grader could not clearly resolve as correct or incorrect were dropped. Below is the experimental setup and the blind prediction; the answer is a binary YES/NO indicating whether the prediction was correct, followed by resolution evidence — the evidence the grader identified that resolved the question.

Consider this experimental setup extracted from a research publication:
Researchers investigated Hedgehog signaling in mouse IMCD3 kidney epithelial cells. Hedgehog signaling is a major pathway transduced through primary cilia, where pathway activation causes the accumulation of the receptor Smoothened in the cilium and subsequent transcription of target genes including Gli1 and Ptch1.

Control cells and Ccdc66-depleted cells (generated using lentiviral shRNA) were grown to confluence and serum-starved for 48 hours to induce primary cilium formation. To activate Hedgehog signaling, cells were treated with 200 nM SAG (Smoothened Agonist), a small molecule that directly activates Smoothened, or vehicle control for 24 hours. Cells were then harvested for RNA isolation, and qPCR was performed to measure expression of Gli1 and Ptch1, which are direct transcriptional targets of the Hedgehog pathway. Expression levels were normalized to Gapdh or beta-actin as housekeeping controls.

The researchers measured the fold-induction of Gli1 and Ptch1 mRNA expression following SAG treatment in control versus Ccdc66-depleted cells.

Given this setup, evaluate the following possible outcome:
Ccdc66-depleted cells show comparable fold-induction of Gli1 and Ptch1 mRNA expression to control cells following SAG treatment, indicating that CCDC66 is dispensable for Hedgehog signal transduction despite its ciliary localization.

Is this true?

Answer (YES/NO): NO